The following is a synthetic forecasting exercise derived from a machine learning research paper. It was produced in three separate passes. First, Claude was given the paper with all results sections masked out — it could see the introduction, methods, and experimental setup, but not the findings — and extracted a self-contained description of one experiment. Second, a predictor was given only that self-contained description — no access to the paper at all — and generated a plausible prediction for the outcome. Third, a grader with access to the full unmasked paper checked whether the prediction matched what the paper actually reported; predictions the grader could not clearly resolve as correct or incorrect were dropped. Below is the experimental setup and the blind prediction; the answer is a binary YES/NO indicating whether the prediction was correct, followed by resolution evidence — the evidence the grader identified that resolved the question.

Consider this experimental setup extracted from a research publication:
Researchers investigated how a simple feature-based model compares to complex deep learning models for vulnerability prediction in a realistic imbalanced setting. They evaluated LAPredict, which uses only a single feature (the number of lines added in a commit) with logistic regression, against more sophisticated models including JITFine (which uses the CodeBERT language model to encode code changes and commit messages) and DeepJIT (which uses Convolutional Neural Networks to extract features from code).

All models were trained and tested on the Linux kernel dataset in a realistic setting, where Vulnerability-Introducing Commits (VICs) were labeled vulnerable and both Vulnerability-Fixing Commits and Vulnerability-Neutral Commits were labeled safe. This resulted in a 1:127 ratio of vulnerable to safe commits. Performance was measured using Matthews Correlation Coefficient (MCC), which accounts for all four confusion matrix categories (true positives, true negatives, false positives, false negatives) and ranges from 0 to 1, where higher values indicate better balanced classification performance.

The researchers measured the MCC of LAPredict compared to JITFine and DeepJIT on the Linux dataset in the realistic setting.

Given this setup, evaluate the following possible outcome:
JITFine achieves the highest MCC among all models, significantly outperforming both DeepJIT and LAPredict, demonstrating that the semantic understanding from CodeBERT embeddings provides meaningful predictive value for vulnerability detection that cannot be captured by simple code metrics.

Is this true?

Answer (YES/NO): NO